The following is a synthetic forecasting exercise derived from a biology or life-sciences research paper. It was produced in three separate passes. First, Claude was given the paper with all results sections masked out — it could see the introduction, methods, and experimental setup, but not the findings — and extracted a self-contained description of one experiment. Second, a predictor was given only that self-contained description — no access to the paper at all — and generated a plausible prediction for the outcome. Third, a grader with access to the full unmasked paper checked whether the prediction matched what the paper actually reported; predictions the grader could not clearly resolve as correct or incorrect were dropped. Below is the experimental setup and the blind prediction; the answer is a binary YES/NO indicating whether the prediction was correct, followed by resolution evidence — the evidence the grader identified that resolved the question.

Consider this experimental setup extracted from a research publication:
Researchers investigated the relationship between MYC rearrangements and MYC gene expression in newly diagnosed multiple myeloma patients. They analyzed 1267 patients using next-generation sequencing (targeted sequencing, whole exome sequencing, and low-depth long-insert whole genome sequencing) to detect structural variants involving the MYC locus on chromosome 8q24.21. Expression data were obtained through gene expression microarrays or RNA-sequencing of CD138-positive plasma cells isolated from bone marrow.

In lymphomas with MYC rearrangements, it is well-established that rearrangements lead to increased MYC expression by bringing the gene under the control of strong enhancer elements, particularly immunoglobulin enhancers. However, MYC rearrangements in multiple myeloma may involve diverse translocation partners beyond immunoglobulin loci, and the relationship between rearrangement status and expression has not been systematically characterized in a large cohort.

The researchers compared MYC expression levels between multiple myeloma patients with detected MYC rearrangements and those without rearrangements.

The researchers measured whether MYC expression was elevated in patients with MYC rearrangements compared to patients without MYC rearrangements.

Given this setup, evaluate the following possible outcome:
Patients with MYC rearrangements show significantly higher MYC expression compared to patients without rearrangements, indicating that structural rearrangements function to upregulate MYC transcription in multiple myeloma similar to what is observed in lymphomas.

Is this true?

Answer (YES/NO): YES